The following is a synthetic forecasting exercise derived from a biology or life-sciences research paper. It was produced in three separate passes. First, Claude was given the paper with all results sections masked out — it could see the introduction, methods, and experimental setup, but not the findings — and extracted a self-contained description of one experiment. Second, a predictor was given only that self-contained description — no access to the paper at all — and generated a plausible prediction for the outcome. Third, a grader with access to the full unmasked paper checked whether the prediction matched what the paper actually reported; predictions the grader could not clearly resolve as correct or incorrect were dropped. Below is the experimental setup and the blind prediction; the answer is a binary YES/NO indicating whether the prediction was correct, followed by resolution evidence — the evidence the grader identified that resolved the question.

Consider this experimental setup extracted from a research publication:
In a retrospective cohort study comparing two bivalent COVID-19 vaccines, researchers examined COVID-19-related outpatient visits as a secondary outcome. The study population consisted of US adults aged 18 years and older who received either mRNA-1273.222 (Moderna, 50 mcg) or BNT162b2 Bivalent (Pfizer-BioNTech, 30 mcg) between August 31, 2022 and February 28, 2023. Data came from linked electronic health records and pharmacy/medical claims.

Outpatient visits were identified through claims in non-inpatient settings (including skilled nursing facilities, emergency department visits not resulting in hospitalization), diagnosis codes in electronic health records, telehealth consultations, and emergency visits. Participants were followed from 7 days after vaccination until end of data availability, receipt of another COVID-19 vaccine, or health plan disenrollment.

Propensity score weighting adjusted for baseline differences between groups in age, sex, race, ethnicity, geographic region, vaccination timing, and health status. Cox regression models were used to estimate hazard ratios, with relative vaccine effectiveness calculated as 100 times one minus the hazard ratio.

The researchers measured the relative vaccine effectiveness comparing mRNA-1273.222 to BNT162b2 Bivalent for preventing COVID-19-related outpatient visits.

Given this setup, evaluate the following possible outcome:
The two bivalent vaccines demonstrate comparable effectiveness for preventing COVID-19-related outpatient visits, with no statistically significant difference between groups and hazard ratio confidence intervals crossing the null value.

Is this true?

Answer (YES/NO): NO